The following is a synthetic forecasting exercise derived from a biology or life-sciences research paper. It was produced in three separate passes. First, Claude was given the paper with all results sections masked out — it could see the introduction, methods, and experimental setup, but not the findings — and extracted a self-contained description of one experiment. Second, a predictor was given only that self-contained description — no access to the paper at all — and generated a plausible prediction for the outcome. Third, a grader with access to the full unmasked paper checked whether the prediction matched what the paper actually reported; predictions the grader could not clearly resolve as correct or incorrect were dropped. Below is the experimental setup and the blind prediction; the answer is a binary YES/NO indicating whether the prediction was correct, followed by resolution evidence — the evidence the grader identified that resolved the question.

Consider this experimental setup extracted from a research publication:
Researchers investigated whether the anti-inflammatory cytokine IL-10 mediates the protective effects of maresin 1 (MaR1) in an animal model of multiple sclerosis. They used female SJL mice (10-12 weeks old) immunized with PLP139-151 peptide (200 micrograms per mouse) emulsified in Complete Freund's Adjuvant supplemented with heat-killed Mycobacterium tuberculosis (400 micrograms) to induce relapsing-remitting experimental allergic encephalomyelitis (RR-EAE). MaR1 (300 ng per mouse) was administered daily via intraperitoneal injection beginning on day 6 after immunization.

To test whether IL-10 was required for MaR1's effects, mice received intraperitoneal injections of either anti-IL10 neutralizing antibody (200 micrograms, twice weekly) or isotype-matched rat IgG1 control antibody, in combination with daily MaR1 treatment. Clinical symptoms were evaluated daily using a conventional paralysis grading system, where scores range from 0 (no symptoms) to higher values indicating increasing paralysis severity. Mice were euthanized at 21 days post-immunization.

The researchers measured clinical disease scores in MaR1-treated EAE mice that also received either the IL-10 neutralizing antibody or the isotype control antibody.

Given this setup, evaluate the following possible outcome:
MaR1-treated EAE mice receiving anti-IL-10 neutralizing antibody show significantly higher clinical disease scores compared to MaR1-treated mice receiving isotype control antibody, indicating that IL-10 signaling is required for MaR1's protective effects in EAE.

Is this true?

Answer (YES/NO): YES